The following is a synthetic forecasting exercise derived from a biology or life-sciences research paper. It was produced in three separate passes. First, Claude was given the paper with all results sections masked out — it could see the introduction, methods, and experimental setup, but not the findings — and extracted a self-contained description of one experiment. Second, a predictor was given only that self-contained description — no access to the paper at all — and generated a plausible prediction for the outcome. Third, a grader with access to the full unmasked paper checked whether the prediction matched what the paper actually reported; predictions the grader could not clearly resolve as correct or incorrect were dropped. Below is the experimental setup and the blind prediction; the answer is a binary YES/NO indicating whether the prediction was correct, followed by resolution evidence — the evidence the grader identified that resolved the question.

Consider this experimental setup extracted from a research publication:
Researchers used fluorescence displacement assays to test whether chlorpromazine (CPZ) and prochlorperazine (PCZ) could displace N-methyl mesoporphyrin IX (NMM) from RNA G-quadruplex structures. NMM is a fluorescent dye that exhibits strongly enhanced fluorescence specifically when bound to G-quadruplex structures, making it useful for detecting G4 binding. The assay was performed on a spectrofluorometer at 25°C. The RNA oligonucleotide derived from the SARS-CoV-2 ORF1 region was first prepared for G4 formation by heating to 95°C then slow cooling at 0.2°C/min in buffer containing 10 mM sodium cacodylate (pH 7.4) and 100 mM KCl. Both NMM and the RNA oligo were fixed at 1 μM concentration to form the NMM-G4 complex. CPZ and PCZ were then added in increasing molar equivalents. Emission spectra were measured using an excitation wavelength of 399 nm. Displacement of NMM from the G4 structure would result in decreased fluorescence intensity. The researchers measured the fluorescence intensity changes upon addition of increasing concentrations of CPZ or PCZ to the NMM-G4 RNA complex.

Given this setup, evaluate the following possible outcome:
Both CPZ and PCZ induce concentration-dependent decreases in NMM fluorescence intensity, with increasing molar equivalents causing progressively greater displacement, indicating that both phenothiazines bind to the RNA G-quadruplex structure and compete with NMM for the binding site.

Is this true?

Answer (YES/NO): YES